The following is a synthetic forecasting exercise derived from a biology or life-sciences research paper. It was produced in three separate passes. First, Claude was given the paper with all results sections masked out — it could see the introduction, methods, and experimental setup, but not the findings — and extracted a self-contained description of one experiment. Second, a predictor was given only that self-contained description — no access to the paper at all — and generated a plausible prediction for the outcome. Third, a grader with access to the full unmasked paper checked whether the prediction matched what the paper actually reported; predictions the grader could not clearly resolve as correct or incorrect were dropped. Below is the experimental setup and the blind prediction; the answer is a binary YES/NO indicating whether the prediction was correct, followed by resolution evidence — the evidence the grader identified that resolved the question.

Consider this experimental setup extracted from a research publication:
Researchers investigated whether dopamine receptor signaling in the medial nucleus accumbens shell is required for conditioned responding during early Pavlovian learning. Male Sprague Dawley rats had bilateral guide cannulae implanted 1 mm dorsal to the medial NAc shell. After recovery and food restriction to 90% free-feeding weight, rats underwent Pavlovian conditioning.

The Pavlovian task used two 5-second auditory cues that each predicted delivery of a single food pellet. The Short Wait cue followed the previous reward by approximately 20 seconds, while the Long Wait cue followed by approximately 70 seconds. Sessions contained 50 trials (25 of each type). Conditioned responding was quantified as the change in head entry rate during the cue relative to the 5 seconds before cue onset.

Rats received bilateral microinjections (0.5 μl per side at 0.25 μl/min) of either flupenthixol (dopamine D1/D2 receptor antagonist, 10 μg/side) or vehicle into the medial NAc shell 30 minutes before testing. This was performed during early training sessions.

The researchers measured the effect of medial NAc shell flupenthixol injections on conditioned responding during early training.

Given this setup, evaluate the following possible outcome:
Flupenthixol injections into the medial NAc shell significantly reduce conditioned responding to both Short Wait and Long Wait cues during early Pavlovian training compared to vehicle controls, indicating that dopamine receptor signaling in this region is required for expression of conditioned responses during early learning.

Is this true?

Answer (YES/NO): NO